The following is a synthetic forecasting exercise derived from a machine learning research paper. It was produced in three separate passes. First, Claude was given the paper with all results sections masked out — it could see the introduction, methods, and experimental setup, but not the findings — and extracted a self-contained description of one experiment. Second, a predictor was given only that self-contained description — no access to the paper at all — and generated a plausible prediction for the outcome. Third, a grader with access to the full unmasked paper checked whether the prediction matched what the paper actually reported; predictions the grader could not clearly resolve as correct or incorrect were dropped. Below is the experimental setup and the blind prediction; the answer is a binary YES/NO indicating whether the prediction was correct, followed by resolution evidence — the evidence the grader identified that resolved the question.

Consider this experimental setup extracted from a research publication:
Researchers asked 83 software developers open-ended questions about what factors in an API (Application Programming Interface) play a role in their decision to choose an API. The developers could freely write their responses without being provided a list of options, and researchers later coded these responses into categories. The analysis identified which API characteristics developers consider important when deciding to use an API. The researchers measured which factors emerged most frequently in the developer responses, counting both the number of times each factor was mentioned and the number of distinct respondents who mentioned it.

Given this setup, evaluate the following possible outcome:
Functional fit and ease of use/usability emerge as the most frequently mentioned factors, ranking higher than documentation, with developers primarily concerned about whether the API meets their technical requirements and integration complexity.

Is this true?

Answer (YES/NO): NO